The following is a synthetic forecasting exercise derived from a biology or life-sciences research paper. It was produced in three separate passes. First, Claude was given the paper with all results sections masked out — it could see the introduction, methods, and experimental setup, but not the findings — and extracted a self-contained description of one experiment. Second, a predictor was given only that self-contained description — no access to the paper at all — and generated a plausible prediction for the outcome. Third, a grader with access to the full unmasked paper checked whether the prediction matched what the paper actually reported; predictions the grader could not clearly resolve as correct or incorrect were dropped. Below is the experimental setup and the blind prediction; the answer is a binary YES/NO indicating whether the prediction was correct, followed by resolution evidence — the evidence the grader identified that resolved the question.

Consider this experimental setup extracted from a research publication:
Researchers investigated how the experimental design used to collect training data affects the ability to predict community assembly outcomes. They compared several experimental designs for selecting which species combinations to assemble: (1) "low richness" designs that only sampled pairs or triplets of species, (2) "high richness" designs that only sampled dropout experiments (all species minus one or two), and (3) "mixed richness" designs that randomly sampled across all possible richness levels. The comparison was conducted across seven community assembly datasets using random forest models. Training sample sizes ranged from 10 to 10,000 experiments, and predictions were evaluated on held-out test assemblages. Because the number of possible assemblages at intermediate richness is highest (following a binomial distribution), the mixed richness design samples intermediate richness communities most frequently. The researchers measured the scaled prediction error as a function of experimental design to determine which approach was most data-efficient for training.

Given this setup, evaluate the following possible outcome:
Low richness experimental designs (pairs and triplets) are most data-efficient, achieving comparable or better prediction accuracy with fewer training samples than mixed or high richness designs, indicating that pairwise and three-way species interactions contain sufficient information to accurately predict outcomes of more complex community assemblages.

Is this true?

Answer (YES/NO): NO